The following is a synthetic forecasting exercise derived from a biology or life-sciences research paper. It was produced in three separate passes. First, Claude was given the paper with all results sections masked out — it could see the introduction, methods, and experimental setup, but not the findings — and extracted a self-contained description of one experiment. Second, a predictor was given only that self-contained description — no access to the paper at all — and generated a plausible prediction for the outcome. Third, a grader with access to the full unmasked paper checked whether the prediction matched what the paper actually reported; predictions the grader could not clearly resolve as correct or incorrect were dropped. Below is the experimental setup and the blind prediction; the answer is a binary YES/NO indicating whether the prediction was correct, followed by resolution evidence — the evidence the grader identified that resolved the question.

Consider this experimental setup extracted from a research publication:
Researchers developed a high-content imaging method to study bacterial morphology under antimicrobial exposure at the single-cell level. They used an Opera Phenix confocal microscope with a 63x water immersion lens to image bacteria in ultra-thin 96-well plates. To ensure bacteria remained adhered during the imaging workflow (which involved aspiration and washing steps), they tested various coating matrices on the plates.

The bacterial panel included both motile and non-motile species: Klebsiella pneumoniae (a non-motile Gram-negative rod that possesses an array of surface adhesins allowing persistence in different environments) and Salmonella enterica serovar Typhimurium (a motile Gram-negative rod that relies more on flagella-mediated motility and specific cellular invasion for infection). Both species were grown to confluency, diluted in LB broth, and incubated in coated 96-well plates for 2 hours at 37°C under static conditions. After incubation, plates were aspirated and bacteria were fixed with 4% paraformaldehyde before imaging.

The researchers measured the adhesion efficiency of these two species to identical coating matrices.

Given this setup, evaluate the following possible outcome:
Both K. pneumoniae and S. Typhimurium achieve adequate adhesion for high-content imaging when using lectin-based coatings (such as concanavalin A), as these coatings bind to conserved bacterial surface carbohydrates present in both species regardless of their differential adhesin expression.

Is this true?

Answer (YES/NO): NO